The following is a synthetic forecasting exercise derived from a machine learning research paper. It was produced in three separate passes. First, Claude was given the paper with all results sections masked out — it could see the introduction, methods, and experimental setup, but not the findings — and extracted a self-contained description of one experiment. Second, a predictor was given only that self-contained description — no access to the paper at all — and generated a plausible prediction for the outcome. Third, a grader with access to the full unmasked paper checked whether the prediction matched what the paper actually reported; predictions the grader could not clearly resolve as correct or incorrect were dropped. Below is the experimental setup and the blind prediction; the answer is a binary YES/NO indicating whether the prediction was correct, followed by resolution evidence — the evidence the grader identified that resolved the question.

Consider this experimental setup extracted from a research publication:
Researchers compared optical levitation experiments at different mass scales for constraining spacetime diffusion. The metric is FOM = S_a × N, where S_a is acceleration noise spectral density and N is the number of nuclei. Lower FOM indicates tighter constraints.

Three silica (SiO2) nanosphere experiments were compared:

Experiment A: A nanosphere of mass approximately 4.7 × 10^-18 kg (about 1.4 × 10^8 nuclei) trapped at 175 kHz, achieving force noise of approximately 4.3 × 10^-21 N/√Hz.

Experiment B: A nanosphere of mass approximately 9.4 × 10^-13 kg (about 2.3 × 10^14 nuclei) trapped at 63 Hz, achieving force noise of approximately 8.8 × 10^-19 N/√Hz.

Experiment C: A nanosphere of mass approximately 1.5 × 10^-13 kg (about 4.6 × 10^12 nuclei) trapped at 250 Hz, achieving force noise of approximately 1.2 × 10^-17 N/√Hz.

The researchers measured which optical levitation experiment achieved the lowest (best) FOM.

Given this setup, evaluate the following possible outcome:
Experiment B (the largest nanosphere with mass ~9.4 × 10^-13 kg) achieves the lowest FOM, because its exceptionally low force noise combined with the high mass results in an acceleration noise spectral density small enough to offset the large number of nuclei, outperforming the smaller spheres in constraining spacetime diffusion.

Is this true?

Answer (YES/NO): NO